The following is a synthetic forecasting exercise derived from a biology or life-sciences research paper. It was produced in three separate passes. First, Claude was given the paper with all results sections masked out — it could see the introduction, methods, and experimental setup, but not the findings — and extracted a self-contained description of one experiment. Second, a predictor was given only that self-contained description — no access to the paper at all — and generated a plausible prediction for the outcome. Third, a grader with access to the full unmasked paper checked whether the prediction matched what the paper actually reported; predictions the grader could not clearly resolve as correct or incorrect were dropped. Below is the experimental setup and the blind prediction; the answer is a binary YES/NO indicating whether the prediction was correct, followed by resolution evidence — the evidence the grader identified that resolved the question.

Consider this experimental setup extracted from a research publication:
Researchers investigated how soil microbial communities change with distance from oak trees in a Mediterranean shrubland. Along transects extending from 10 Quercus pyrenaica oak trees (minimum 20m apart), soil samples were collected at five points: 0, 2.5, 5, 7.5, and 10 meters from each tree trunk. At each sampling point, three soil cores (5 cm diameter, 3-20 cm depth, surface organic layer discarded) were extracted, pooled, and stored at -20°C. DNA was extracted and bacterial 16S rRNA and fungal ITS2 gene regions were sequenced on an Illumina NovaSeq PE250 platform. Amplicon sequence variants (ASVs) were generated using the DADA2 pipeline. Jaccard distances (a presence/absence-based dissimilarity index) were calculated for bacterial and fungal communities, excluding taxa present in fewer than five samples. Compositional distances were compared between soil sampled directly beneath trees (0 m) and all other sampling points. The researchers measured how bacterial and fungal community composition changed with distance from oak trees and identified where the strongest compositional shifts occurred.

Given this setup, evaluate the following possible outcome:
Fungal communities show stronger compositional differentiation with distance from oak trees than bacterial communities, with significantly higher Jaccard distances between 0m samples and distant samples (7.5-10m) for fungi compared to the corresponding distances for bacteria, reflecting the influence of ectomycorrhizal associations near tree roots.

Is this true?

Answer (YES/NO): NO